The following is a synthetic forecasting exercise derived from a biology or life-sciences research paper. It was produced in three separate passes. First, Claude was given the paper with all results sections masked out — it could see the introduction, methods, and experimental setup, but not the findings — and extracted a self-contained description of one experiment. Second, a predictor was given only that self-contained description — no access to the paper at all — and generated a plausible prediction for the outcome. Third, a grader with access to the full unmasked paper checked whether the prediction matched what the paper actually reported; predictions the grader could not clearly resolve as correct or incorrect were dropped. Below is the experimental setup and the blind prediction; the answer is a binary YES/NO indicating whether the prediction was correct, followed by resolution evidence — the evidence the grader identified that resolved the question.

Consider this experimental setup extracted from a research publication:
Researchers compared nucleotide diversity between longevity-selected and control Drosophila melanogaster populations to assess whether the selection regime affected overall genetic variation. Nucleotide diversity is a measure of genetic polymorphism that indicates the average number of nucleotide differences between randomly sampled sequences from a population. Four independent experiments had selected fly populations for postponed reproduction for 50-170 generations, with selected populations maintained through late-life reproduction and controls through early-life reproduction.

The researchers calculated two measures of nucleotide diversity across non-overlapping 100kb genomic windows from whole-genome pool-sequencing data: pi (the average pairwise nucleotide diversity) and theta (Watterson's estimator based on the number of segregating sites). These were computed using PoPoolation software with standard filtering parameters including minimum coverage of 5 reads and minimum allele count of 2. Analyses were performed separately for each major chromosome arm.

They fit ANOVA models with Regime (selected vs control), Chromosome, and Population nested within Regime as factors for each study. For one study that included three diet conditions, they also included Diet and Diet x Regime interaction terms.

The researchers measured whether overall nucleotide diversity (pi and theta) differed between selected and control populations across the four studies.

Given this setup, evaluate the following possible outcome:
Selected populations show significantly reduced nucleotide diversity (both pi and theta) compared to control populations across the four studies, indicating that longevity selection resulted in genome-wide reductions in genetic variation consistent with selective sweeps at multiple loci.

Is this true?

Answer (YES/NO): NO